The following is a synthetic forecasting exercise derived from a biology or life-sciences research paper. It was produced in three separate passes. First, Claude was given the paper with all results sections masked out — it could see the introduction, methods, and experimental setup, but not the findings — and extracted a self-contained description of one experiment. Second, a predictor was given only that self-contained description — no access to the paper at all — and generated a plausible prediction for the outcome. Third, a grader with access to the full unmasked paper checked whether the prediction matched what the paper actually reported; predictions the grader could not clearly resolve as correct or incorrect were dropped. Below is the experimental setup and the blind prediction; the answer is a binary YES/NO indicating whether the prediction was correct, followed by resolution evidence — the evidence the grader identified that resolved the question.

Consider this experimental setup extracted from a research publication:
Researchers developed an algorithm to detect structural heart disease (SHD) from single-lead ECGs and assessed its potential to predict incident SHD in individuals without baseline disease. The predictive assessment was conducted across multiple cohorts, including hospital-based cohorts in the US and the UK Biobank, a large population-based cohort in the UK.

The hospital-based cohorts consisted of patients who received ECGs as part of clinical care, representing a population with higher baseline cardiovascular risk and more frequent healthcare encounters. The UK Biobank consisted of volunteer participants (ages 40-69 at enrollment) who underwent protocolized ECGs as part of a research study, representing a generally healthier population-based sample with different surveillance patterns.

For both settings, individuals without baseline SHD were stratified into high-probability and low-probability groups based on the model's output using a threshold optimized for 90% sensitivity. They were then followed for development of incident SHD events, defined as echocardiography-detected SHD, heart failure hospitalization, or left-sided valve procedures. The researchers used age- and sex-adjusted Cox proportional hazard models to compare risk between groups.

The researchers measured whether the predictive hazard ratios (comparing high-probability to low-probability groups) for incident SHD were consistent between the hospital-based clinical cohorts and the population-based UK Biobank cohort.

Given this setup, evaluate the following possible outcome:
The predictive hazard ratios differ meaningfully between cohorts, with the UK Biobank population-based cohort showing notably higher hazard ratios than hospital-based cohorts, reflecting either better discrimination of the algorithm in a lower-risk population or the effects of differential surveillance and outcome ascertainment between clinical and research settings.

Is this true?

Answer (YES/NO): NO